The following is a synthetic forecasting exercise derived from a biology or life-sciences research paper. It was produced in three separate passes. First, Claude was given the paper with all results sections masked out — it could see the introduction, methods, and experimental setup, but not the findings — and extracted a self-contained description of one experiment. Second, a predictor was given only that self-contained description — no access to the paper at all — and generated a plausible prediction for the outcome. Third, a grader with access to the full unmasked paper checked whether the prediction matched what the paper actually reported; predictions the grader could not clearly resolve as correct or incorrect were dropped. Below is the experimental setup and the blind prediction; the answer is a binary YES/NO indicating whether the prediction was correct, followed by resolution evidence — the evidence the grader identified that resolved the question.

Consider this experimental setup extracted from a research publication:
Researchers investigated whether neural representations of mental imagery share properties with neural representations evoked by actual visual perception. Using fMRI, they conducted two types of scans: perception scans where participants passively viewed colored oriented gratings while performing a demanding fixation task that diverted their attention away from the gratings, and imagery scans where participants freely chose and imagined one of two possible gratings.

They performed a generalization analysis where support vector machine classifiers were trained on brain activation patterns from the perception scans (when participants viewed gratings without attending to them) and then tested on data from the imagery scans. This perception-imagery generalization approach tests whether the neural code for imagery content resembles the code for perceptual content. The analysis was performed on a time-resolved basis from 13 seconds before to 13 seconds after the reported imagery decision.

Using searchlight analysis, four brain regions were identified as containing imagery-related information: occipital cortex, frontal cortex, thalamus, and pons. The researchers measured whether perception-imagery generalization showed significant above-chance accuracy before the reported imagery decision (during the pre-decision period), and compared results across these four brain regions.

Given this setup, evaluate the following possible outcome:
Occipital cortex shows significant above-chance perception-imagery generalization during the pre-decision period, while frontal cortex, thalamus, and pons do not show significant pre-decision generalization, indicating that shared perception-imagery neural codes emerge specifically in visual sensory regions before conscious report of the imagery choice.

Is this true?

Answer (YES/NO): NO